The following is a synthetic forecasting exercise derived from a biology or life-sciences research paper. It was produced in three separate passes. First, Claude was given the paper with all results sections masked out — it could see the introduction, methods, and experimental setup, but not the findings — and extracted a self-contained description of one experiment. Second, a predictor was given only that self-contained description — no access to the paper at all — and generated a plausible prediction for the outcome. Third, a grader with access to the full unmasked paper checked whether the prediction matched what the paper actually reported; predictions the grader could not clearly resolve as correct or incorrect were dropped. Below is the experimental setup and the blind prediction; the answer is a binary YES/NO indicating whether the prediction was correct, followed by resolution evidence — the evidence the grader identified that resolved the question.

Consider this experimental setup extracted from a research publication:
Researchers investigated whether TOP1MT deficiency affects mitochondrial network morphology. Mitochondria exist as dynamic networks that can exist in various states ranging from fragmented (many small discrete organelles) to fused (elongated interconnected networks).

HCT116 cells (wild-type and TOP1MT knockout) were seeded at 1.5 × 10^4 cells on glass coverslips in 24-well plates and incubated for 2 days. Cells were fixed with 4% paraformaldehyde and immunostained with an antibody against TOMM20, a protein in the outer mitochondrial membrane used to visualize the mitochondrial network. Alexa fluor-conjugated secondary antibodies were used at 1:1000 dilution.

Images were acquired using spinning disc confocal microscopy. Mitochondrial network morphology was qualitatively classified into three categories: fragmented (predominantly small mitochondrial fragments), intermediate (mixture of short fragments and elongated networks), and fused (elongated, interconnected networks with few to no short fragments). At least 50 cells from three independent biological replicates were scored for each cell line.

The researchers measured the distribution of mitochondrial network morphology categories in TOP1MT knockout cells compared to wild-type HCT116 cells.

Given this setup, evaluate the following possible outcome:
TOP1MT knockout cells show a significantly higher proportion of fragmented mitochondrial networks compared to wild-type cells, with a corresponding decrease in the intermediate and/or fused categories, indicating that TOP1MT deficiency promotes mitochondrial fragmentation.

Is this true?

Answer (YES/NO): NO